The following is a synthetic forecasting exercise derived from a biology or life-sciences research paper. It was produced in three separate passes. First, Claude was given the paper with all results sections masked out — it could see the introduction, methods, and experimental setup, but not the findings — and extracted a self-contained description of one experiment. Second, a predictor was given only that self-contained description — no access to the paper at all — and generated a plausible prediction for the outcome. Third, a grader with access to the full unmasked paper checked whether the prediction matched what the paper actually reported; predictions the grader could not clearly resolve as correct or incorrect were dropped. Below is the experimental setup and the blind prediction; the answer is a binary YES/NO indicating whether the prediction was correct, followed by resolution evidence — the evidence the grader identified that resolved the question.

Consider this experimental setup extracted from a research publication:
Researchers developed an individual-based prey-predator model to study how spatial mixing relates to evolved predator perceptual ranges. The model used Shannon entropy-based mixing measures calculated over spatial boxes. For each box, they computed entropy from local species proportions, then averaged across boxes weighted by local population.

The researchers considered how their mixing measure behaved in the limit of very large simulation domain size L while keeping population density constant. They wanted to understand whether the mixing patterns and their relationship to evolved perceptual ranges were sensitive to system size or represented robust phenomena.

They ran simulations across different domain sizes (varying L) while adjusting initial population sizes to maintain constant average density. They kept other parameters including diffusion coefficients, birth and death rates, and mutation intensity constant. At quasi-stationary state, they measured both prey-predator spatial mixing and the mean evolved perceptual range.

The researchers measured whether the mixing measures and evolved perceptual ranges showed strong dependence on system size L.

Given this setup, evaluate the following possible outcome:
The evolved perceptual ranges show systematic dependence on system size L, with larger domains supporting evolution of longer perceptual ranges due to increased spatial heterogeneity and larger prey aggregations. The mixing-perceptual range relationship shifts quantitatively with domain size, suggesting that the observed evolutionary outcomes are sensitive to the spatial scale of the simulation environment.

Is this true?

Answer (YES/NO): NO